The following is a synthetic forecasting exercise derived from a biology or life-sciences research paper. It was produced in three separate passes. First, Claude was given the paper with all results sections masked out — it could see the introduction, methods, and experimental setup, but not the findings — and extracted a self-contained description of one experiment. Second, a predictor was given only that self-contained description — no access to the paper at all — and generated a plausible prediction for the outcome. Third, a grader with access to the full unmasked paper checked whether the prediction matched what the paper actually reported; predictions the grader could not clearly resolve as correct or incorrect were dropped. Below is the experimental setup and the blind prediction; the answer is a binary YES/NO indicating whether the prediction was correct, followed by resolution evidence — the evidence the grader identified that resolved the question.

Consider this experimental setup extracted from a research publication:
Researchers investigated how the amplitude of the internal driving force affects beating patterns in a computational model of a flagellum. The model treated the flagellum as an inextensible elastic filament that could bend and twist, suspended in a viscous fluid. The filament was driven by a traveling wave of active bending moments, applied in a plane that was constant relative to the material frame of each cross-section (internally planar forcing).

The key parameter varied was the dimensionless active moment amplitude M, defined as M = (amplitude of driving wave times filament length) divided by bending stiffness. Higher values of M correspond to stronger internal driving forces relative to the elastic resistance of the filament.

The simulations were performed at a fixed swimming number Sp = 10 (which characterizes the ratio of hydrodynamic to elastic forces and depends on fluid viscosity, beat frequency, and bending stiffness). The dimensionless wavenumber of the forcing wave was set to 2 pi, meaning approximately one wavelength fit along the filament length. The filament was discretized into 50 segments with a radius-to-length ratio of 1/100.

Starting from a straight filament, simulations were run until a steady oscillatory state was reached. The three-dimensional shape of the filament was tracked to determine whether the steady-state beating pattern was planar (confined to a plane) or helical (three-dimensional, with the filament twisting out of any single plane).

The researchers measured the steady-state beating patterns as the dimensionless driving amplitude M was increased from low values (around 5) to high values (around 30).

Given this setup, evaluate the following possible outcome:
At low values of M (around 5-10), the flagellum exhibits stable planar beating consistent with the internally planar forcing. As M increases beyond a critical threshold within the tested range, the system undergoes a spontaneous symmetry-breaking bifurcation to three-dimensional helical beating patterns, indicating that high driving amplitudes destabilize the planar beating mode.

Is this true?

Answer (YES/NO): YES